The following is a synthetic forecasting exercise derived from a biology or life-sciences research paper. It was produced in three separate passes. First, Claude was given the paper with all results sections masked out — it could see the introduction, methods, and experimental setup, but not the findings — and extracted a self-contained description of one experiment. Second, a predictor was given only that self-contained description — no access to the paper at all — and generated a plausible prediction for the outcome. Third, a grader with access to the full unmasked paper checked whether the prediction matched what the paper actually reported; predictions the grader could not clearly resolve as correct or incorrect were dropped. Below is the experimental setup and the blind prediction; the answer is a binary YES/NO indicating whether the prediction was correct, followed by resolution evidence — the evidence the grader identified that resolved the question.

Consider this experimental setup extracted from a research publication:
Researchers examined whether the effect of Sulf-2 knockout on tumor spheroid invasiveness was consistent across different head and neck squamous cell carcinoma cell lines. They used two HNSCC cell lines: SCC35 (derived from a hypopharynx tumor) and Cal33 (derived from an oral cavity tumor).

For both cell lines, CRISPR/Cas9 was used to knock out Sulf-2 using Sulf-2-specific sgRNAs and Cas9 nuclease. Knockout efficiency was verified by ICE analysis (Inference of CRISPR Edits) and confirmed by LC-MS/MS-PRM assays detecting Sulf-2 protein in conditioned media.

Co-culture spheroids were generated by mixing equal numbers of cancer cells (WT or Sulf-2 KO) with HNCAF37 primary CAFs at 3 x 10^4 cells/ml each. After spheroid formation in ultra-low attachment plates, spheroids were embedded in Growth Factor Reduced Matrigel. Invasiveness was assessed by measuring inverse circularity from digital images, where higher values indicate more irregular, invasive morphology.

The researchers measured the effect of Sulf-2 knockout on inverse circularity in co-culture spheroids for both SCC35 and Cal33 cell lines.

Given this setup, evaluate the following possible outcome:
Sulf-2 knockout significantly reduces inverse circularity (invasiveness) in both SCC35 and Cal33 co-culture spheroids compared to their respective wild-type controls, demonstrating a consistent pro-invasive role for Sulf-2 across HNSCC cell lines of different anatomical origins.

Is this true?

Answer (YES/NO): YES